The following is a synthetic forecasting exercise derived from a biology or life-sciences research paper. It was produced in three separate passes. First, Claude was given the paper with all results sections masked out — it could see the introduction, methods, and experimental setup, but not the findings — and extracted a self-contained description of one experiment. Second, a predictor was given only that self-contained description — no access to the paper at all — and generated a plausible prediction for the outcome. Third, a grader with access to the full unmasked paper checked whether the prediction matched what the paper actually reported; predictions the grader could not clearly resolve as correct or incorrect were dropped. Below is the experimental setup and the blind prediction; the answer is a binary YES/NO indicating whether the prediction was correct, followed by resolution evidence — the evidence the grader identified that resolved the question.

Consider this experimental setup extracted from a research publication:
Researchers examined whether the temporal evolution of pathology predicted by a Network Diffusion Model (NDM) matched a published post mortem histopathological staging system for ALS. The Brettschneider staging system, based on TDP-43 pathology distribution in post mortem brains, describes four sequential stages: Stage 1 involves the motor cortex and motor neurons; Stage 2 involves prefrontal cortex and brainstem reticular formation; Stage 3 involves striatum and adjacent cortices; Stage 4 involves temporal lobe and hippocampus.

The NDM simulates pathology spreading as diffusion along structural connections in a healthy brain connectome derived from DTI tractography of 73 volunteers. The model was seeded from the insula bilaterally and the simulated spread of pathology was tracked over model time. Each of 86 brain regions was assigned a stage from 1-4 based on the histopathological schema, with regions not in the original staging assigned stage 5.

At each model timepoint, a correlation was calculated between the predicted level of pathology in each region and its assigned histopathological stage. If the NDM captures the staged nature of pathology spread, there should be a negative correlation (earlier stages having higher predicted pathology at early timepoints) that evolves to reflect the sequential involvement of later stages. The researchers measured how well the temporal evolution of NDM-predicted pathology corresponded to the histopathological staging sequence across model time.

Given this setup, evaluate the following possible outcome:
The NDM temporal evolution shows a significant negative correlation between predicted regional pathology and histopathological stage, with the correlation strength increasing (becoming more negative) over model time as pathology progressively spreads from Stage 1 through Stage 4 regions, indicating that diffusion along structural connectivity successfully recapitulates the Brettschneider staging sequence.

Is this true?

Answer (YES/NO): YES